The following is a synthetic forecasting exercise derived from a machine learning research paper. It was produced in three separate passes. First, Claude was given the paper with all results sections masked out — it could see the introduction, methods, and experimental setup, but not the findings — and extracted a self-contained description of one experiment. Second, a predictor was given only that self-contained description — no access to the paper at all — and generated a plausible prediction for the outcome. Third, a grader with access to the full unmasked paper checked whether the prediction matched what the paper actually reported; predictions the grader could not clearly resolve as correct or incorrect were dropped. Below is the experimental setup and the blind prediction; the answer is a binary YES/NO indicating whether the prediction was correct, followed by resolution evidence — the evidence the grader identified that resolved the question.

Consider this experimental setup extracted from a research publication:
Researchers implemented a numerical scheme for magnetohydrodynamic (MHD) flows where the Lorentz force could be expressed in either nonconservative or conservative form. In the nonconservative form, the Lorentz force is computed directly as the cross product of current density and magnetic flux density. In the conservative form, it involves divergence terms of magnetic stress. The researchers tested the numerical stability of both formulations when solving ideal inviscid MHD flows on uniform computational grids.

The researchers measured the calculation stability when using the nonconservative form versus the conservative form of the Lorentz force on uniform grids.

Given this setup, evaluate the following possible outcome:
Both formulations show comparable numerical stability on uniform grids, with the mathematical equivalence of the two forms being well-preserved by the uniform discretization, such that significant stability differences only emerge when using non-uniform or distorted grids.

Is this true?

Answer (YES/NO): YES